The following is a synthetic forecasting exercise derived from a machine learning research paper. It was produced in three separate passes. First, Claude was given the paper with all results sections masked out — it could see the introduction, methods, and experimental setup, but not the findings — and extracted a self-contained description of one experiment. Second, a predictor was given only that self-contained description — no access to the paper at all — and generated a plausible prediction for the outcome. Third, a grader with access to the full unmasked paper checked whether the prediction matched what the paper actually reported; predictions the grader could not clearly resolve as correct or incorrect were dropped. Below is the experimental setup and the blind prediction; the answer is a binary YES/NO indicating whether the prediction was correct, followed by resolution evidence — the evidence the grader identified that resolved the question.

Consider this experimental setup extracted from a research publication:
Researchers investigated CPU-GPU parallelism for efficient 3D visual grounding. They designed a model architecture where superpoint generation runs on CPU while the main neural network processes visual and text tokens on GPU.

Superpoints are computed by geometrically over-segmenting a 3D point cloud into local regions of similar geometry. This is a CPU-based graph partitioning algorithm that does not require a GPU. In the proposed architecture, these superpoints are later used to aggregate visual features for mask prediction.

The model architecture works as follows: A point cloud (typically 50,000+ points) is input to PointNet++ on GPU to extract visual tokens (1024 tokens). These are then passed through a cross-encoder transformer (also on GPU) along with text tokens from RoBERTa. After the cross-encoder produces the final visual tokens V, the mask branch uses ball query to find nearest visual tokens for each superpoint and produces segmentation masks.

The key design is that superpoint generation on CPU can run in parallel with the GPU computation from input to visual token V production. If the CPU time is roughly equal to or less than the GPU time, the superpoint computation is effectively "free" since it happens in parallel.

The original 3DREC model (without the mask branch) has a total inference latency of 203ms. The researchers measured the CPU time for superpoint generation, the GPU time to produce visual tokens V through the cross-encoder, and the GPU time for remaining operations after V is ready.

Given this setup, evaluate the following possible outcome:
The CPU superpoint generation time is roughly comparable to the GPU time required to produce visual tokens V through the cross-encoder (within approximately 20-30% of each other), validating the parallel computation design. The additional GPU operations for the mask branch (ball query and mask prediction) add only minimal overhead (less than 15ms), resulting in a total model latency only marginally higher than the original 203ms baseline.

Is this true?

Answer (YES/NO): NO